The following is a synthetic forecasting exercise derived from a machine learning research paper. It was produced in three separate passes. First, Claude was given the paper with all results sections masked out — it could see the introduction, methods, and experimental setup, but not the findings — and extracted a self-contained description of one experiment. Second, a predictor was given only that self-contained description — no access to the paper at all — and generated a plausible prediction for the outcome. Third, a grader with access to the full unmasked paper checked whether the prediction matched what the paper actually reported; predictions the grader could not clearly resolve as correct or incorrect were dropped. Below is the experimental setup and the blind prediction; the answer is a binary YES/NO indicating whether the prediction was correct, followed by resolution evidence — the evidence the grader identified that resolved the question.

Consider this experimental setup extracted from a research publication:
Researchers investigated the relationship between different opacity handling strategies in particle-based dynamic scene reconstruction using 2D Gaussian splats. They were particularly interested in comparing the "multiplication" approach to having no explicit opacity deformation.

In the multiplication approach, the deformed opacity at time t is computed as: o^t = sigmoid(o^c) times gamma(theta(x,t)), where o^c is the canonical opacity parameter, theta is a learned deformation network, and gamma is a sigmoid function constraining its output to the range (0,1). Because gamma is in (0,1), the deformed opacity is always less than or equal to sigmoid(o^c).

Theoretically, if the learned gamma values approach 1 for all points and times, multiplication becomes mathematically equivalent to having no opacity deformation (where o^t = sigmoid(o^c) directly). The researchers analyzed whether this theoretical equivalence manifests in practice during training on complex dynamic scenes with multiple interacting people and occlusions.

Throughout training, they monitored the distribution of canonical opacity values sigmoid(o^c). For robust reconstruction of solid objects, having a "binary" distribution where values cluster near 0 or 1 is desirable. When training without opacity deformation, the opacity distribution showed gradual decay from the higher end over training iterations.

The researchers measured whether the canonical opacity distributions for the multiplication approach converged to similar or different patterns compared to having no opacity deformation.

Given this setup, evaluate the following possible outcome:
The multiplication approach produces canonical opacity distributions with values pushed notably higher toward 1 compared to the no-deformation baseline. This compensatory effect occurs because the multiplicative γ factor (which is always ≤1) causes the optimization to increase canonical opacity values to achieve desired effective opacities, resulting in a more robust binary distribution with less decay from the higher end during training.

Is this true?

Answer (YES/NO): NO